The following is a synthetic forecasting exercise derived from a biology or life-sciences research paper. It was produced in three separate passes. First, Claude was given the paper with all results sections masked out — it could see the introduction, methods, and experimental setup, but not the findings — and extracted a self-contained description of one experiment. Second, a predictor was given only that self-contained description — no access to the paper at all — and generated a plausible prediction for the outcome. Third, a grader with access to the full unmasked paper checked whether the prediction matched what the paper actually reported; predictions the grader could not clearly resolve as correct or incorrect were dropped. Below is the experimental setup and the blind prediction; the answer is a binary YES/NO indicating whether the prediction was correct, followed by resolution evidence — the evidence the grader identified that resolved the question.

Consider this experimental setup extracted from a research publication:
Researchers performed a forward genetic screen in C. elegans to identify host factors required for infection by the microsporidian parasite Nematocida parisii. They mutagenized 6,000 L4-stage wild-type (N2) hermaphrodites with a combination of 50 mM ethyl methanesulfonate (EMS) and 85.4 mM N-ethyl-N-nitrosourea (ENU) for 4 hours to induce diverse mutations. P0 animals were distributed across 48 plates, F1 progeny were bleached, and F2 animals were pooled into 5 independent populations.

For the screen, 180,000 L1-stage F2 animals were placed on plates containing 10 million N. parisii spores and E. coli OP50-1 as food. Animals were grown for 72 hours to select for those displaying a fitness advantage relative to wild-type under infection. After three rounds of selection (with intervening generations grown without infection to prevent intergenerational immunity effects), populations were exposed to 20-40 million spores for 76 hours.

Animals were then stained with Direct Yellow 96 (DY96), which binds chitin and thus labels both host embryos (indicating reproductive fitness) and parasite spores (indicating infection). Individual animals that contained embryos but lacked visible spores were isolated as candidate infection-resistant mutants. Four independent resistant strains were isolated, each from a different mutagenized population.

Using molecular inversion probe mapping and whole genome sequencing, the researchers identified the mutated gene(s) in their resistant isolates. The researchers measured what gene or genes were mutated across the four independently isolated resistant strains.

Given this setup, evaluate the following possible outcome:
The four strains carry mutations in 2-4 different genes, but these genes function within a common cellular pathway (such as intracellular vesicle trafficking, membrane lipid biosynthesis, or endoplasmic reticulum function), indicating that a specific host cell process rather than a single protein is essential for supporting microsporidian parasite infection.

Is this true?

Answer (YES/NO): NO